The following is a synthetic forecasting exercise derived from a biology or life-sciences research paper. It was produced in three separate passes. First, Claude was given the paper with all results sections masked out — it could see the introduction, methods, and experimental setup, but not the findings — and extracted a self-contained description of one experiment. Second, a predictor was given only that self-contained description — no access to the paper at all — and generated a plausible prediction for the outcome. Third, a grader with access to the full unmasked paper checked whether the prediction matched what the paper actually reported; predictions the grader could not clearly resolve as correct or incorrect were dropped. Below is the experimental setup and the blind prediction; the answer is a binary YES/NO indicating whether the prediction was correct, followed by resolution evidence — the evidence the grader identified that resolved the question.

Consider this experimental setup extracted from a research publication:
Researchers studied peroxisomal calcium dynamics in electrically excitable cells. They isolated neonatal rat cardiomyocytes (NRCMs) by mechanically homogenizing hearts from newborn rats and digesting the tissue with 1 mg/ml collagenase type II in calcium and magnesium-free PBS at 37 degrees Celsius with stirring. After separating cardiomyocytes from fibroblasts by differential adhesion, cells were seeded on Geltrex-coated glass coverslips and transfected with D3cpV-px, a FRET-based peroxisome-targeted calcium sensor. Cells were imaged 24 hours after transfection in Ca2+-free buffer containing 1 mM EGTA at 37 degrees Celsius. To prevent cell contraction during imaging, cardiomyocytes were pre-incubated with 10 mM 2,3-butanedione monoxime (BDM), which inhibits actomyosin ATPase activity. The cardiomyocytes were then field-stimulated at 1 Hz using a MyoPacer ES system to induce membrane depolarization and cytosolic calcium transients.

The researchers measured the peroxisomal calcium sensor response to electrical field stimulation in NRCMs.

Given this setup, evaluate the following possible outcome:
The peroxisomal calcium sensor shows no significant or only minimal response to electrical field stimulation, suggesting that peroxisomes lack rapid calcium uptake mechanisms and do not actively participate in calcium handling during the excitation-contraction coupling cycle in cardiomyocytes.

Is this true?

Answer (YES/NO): NO